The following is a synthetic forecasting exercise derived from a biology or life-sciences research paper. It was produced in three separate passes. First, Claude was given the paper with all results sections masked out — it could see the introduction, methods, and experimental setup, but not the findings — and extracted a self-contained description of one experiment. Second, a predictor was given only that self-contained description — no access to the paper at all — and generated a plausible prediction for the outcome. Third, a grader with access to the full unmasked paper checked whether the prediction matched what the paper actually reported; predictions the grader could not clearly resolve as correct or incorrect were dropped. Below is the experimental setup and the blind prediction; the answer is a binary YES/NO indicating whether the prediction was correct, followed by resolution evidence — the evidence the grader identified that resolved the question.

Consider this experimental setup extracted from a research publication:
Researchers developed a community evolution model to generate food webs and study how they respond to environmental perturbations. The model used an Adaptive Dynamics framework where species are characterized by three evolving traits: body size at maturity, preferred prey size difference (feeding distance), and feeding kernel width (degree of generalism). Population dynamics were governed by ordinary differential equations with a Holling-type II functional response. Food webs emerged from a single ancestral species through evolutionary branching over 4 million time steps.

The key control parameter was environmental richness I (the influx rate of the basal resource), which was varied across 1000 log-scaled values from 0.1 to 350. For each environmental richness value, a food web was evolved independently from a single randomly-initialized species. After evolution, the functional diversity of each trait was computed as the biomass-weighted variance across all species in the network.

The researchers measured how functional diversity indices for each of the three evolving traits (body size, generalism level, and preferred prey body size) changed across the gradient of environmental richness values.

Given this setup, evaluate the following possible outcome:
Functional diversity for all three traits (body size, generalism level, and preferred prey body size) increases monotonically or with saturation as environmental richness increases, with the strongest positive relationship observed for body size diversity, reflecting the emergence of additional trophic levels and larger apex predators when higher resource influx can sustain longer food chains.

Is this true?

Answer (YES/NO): NO